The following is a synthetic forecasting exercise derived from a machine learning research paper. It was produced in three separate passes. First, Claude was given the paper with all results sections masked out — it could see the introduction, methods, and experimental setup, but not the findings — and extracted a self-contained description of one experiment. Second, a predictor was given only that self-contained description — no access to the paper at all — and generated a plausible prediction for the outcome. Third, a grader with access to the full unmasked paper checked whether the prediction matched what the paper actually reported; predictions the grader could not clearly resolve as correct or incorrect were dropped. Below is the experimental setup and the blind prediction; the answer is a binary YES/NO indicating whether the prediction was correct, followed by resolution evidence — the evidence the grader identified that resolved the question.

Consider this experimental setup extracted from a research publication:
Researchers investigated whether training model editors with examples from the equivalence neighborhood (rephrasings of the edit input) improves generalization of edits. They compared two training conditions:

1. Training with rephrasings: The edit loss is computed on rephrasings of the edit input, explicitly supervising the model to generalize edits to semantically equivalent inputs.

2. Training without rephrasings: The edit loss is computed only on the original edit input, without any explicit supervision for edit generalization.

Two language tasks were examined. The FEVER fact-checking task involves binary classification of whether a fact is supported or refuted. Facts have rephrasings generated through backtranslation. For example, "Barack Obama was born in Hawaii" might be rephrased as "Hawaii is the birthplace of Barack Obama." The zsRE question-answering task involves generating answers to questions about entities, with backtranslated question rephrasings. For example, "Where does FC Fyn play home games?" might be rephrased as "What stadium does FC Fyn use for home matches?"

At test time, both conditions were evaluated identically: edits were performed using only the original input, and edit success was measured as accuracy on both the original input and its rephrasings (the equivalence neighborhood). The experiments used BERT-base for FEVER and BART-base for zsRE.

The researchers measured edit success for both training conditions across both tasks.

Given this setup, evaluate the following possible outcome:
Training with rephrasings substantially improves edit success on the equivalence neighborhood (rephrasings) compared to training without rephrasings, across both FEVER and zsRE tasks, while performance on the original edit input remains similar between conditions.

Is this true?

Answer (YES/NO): NO